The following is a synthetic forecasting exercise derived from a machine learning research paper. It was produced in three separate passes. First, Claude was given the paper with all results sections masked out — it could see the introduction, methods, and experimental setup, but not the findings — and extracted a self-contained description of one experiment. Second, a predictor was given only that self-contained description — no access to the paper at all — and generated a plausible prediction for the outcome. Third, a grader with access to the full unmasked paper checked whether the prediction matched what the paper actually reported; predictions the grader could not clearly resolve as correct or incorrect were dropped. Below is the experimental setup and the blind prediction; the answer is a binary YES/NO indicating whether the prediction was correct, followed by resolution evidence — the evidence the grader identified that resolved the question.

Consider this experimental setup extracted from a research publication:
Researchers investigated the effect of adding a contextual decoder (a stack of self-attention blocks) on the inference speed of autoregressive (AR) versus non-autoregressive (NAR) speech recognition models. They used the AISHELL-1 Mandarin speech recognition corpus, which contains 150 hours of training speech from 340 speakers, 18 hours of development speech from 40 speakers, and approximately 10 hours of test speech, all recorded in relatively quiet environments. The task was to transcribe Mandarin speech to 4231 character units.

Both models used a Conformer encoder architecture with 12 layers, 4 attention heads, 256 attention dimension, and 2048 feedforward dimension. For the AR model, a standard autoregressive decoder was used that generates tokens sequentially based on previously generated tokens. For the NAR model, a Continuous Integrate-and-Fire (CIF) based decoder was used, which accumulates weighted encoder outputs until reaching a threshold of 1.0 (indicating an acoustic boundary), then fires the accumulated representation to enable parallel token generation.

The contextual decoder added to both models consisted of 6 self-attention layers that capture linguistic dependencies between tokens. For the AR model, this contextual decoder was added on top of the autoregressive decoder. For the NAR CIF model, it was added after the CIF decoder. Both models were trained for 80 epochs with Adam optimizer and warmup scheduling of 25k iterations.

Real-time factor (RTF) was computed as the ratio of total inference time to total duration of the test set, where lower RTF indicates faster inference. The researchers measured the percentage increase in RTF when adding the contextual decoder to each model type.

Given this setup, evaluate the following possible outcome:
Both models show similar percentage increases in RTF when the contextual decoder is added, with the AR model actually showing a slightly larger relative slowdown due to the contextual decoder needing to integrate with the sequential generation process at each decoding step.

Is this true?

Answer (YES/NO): NO